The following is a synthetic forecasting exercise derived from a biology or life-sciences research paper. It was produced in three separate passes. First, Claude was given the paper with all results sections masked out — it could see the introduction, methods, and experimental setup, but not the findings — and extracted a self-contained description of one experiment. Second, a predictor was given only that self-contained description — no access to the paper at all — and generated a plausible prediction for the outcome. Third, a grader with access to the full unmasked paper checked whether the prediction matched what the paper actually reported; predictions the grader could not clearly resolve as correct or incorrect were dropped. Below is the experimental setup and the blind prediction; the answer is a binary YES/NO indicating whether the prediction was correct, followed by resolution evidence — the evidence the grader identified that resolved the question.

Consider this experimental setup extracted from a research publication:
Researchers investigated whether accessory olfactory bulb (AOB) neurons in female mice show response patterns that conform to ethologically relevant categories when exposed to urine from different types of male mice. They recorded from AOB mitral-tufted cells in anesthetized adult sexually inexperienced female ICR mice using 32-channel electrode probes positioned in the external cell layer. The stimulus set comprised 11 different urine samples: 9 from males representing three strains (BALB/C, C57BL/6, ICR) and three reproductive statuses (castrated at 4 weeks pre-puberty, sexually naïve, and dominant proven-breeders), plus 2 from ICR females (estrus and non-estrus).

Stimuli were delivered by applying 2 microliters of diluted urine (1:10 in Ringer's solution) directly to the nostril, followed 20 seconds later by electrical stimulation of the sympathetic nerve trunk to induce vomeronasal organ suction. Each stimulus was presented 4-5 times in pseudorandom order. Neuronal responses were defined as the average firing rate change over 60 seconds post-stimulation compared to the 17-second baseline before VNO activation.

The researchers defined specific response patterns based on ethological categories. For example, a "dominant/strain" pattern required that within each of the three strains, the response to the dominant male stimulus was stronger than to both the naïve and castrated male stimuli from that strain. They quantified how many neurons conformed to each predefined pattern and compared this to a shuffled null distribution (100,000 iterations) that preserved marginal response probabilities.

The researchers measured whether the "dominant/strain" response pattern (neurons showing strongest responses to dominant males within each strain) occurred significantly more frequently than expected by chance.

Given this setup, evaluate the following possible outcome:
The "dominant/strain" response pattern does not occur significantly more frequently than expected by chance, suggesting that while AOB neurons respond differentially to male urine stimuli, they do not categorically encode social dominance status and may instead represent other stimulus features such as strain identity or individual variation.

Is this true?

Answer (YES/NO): YES